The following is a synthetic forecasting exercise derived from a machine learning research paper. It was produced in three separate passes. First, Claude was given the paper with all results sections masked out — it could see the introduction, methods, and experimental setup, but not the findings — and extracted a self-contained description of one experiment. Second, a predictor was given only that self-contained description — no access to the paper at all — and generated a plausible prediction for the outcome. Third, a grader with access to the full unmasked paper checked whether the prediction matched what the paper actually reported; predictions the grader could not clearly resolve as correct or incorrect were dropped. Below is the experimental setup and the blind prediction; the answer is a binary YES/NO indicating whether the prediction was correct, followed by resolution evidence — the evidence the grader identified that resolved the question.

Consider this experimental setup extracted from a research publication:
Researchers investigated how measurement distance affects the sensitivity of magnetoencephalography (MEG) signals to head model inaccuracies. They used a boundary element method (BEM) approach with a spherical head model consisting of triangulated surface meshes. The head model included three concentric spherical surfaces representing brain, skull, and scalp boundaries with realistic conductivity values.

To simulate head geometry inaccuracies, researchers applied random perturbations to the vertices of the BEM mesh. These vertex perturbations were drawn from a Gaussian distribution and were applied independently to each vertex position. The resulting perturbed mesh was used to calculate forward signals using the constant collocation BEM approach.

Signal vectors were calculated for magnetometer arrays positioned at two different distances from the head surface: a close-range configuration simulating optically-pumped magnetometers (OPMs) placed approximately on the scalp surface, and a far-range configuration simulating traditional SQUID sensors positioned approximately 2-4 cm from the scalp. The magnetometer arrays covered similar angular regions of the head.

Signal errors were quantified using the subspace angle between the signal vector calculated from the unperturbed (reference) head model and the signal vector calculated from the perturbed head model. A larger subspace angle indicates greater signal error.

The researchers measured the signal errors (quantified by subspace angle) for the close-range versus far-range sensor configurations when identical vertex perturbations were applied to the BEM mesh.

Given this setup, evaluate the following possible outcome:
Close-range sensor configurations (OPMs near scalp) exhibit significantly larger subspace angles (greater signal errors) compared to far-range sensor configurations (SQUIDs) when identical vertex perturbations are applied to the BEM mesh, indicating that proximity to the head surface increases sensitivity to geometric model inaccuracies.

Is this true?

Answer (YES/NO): YES